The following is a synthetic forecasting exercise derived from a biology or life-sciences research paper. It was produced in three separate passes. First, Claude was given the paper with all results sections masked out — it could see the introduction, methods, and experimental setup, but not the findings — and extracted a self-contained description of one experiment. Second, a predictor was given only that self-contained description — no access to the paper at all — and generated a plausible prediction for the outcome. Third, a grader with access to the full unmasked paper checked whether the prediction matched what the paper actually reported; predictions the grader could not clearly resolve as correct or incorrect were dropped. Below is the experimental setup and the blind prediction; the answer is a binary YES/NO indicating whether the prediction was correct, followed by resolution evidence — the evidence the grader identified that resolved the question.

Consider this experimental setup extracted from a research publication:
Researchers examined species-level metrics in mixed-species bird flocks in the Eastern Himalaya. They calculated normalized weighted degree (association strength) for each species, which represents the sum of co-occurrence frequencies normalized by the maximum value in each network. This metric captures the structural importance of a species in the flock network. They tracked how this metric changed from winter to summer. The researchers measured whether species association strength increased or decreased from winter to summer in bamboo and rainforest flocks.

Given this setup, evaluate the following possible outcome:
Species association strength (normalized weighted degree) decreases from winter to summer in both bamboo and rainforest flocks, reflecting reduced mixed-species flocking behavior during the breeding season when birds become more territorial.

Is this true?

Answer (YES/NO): NO